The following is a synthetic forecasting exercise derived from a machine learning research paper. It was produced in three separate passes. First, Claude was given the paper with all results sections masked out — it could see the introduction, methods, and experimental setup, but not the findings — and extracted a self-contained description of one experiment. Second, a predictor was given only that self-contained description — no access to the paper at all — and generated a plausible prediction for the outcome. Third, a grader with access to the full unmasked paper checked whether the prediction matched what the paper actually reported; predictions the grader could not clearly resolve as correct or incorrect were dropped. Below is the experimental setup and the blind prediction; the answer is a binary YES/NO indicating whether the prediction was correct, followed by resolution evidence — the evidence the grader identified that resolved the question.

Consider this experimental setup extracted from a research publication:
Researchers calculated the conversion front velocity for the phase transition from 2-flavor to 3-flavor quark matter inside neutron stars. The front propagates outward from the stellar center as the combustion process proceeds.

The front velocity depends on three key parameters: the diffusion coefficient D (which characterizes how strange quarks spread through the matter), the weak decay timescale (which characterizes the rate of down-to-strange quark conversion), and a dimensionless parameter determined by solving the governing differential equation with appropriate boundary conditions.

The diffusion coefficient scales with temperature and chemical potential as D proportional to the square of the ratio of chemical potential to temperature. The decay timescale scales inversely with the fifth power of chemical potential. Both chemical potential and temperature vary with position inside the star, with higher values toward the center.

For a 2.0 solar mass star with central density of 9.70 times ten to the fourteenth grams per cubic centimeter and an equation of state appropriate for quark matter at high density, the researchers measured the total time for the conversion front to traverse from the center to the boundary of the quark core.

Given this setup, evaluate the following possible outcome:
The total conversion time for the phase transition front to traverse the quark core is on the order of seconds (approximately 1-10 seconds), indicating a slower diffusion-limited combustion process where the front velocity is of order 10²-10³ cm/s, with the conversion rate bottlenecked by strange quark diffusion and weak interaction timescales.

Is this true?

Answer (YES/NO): NO